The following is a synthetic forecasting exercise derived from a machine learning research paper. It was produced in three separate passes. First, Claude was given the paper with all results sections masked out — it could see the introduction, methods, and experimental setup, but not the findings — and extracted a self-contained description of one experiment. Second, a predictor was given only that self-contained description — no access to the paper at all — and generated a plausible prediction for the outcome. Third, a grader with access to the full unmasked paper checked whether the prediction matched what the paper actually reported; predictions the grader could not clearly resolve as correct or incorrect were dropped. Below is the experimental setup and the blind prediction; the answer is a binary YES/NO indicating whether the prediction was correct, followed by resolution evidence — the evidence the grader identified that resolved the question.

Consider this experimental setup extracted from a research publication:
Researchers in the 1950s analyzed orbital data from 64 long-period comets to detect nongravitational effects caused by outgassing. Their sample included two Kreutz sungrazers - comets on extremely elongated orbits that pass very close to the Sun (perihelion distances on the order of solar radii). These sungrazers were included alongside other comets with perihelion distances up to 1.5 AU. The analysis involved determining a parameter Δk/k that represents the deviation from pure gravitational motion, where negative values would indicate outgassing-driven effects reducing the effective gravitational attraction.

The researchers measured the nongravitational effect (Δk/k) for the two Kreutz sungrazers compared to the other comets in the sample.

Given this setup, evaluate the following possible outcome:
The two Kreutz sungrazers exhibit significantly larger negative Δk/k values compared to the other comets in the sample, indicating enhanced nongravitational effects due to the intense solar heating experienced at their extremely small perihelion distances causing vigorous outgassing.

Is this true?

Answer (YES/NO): NO